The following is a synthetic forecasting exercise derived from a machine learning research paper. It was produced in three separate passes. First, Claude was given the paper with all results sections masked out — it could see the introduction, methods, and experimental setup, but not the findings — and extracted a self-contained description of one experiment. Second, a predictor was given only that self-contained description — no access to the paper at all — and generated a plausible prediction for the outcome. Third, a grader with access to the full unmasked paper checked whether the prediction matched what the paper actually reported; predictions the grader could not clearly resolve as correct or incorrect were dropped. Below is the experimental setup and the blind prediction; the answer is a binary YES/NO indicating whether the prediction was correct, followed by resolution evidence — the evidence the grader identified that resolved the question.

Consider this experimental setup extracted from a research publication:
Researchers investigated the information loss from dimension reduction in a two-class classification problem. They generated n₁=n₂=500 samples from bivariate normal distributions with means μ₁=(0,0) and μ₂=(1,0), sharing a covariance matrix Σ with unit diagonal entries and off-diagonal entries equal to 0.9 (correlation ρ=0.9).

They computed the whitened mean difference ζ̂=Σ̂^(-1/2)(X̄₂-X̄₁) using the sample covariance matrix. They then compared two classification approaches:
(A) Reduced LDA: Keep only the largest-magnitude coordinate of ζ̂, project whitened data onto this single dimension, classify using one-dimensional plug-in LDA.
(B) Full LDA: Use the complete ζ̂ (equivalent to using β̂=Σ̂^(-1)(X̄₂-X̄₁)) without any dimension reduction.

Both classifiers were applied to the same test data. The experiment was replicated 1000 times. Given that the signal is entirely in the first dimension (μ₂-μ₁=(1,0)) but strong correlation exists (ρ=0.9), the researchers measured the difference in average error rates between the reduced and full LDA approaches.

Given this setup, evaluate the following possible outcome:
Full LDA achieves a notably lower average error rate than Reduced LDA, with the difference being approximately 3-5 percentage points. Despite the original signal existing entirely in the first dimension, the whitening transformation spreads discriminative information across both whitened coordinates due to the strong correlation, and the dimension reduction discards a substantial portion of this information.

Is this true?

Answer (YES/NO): YES